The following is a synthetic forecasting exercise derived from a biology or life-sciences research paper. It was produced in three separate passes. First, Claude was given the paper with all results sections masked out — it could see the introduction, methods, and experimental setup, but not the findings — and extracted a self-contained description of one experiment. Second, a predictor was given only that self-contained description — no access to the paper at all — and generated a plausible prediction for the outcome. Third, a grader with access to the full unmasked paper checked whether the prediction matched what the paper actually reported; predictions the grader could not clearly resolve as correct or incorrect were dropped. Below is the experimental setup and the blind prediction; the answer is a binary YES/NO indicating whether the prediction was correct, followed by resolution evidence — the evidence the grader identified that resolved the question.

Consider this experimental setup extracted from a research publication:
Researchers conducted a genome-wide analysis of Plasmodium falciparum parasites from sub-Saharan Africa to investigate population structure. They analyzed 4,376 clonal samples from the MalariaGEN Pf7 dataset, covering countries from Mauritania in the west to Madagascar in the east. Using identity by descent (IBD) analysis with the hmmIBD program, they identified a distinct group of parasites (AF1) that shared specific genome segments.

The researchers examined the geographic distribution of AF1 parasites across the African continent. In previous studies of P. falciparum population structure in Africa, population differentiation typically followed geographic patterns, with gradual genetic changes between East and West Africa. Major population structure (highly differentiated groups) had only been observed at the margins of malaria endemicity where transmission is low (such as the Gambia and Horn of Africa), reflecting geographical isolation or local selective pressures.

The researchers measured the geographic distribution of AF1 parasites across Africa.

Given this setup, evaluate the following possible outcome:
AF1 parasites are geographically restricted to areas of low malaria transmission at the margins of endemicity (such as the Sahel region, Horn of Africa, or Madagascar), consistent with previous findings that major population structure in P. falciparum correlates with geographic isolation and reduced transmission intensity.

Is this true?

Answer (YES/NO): NO